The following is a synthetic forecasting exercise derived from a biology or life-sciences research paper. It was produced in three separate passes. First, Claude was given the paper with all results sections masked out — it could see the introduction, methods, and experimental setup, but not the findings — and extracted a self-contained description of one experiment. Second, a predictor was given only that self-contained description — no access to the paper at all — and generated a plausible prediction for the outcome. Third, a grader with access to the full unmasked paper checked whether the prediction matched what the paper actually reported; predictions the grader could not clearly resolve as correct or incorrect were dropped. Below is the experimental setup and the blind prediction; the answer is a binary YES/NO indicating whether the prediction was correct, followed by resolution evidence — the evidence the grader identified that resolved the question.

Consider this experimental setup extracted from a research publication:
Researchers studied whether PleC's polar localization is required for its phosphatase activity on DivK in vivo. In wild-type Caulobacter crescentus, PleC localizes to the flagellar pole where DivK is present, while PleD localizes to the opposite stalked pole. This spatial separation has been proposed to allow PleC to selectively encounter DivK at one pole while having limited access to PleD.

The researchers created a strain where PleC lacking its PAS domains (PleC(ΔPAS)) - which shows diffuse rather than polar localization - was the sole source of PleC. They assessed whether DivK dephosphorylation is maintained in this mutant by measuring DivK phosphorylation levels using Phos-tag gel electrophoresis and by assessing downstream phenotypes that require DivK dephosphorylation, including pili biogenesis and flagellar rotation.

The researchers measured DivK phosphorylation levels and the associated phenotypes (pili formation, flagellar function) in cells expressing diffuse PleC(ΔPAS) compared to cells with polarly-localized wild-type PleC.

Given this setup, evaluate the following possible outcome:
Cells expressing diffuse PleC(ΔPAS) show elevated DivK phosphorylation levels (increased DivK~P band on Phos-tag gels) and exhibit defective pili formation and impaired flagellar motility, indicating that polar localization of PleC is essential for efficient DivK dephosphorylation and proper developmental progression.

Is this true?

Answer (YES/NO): NO